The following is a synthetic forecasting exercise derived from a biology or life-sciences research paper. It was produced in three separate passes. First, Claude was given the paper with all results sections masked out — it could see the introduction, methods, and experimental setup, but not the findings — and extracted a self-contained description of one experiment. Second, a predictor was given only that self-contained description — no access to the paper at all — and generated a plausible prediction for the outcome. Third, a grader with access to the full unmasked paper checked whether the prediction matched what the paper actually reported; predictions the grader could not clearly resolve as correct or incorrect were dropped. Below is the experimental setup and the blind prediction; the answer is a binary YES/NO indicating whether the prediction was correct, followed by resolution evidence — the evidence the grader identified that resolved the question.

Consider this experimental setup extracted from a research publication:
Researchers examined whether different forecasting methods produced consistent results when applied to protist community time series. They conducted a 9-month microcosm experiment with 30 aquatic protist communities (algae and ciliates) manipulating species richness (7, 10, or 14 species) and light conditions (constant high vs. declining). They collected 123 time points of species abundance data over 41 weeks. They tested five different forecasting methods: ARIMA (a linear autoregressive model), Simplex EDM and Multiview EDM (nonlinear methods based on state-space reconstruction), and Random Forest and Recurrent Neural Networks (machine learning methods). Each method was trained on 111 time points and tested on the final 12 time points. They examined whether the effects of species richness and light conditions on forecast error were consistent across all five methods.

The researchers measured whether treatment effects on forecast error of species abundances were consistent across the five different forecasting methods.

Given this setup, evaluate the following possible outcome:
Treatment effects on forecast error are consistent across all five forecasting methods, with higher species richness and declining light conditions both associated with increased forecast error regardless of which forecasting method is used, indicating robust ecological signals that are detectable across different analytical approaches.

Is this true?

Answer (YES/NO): NO